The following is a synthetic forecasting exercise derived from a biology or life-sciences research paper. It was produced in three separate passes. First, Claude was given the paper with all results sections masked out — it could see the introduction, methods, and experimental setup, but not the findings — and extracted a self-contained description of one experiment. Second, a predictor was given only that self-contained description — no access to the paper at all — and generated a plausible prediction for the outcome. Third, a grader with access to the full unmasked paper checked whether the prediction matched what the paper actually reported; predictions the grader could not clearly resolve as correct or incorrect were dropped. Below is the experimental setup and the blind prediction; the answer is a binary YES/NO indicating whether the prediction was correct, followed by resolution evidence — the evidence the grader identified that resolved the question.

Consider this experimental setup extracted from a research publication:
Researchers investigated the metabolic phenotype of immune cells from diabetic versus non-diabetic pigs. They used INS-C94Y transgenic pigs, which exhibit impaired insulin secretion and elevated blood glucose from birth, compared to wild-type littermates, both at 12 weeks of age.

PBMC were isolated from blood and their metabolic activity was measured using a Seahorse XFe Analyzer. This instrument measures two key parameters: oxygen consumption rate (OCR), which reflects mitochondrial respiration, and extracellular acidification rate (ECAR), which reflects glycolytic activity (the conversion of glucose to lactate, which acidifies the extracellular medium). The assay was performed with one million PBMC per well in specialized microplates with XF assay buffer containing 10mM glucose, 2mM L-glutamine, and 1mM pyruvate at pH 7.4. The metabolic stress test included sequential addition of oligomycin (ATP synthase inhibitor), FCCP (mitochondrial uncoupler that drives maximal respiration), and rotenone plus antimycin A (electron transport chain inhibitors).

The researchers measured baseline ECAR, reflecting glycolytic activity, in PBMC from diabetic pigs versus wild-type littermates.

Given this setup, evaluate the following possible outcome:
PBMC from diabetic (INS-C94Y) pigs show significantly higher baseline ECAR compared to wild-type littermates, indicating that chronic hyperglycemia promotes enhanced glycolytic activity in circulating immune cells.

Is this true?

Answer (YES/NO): YES